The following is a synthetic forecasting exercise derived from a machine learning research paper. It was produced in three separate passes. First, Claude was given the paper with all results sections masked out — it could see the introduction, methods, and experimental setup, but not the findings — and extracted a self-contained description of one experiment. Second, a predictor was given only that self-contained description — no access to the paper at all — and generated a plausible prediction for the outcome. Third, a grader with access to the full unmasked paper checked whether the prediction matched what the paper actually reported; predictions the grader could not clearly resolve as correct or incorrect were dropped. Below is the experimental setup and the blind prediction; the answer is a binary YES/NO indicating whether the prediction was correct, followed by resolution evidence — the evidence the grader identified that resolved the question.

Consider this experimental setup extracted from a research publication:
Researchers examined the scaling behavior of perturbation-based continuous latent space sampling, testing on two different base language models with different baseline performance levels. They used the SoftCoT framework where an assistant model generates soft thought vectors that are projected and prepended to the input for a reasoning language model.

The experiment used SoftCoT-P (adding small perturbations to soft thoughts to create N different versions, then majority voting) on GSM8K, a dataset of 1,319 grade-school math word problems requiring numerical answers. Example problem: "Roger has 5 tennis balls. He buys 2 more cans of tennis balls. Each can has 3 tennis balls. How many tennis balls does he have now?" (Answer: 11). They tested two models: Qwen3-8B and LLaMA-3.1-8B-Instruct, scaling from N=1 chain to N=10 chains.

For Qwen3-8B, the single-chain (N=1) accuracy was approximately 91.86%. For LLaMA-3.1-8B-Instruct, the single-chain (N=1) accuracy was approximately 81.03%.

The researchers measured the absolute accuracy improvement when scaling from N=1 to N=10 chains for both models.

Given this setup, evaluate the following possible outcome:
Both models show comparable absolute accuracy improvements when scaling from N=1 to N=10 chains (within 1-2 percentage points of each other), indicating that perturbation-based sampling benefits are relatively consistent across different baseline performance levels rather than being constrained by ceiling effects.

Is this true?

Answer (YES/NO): NO